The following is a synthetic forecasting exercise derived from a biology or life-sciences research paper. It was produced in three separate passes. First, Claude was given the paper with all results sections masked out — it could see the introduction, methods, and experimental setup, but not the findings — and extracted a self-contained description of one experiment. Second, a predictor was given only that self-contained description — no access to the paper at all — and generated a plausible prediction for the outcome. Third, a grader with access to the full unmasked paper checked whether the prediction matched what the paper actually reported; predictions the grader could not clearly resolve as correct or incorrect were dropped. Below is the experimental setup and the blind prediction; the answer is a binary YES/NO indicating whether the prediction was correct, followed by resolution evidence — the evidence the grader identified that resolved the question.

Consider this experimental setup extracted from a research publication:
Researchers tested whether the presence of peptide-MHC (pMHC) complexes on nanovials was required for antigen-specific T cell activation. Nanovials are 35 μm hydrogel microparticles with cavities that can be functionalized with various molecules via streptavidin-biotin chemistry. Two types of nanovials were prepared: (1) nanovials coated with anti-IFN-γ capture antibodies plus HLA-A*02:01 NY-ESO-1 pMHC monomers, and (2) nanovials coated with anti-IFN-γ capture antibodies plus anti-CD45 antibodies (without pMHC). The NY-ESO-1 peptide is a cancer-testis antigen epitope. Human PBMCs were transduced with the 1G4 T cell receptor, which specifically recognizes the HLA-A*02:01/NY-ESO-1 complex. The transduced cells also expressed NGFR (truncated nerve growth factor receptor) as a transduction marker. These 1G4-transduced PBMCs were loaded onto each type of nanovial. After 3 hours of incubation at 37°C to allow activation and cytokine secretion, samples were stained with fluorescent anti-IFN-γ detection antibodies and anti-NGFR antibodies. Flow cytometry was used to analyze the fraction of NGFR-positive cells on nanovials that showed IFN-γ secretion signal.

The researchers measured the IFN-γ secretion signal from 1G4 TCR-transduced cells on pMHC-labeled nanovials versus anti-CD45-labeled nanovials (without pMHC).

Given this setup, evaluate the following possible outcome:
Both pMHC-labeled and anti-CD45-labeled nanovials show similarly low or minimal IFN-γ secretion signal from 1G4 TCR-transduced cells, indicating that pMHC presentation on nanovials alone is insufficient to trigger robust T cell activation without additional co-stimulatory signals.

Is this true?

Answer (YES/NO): NO